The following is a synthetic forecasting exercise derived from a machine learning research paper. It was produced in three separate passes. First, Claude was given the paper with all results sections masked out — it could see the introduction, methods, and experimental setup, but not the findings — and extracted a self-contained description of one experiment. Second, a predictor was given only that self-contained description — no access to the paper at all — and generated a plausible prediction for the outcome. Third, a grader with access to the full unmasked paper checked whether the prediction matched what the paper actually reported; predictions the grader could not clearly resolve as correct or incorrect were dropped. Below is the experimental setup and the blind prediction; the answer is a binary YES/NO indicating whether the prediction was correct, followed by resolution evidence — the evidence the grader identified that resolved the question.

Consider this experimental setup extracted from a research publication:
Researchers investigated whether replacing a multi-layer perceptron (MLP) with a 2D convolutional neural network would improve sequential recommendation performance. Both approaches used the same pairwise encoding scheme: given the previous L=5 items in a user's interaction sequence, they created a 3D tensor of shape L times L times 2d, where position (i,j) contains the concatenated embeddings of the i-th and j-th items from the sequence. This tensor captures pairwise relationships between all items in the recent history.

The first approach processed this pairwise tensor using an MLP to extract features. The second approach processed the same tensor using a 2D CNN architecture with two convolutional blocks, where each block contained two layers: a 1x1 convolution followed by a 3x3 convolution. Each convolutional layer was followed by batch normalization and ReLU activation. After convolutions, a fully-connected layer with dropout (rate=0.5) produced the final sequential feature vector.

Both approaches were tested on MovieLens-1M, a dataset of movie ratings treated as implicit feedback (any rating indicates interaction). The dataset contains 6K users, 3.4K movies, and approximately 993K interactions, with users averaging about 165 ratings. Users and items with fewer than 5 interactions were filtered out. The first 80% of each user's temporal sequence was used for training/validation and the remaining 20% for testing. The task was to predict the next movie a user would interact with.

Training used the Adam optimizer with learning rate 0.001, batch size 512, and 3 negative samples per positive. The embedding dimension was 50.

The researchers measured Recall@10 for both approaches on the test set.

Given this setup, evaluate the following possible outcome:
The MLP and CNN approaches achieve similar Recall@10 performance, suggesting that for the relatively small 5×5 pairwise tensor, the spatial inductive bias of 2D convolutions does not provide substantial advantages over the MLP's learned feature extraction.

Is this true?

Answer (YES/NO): NO